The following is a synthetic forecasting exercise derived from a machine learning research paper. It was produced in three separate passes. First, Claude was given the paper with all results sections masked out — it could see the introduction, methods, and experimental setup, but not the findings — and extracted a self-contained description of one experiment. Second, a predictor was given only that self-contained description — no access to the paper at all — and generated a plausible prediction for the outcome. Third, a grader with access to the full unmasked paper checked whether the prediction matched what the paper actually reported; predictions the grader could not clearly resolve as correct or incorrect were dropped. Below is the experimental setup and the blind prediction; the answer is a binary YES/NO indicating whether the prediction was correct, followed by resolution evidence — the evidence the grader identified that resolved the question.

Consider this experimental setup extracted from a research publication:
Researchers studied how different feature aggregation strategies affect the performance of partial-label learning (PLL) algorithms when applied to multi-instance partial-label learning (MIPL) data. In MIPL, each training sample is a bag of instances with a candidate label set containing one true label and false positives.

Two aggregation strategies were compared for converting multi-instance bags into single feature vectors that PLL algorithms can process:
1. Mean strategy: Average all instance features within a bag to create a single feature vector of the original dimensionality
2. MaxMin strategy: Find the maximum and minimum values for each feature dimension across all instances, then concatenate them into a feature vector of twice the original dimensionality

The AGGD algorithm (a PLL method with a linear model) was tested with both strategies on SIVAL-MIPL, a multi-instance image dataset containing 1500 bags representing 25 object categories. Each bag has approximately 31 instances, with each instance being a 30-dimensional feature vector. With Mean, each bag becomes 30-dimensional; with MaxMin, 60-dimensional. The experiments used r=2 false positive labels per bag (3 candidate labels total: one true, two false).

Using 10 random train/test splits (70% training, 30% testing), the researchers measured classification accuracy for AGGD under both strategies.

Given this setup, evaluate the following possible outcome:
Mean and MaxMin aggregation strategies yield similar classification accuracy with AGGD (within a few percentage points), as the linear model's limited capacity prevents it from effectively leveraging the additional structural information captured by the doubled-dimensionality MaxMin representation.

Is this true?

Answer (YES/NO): NO